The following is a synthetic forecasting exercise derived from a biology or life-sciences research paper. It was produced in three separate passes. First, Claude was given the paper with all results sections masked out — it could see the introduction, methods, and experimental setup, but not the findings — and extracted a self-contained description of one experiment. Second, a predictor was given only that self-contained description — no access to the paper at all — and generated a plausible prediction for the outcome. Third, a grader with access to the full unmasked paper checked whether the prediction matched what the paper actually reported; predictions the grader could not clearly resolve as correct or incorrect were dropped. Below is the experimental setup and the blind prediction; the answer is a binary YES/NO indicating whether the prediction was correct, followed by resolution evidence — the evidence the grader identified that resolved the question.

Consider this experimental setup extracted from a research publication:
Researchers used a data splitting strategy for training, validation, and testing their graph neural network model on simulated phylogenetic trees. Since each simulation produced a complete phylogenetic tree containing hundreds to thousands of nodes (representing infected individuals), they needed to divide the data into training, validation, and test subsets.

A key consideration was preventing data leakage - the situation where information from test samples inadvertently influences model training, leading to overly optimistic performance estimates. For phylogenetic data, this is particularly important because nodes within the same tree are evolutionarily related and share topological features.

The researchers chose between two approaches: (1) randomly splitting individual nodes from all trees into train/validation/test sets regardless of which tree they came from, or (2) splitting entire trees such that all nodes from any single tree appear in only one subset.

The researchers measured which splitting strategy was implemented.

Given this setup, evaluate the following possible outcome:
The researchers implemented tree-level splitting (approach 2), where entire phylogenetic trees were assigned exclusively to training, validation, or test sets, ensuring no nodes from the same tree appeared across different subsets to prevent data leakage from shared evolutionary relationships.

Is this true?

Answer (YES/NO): YES